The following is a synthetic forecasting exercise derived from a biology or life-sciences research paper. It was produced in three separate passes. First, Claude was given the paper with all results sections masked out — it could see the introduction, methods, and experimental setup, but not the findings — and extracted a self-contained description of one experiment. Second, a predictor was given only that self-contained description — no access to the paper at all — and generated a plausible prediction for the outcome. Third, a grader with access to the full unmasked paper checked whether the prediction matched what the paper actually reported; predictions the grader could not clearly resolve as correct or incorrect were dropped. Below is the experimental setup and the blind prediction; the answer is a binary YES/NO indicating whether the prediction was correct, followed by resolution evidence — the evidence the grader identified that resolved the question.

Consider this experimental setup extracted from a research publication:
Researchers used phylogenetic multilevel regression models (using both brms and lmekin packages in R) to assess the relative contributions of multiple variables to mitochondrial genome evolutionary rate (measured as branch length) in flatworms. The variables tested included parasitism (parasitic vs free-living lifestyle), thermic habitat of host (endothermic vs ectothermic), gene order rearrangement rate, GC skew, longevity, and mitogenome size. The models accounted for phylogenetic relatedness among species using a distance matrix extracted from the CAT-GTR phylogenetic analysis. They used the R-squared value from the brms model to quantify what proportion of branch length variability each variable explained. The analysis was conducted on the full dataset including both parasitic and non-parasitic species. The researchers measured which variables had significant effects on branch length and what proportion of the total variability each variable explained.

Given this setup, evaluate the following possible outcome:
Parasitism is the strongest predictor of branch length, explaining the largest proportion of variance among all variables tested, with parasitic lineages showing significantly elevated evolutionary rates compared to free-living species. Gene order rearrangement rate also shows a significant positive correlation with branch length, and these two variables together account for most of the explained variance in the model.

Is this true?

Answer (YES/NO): YES